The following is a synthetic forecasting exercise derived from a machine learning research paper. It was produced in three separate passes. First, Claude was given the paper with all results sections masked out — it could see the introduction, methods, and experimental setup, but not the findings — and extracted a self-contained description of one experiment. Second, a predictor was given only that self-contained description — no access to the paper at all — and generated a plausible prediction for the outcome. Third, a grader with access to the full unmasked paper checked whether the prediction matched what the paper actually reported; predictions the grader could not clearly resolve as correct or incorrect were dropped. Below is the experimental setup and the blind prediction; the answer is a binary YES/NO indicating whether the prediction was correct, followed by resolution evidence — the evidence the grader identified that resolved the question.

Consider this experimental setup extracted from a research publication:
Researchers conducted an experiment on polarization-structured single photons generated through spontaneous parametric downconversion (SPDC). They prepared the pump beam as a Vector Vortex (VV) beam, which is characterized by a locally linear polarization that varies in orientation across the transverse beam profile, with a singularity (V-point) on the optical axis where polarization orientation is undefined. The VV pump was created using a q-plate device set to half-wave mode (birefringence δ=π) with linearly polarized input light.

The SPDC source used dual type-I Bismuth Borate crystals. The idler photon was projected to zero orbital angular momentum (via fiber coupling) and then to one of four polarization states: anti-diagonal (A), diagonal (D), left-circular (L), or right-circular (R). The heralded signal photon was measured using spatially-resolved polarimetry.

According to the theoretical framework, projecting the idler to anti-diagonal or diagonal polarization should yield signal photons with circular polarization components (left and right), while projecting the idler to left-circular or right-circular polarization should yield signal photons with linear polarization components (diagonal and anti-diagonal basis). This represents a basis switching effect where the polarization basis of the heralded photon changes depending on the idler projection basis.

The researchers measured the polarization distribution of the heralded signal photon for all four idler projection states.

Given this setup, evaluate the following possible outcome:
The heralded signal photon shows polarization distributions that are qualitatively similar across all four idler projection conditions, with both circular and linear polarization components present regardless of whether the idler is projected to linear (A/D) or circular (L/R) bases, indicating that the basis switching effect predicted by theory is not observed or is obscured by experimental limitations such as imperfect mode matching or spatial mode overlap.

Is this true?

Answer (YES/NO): NO